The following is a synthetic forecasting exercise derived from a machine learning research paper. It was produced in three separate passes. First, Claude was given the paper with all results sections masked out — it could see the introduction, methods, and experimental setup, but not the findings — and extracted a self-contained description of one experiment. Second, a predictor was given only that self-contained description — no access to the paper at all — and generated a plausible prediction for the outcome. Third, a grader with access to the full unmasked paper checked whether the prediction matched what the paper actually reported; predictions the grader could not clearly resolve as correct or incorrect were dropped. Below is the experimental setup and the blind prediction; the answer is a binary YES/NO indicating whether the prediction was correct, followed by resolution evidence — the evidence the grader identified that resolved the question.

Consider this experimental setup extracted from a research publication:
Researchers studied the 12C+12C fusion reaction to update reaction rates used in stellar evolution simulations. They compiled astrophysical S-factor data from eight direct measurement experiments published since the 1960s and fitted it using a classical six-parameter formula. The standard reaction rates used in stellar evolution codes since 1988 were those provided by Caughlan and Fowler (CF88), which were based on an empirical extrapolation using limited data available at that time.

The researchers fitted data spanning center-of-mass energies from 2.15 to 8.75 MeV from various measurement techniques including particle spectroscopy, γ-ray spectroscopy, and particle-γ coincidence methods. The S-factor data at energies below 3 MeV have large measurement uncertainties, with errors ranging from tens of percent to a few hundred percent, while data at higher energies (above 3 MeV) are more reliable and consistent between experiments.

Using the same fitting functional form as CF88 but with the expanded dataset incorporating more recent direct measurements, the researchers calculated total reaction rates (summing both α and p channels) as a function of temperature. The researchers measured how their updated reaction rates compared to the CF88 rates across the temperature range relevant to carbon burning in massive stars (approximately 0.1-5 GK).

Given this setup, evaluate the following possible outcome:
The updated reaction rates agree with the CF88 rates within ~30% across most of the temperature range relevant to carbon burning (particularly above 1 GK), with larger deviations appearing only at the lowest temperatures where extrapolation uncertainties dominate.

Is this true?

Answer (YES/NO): NO